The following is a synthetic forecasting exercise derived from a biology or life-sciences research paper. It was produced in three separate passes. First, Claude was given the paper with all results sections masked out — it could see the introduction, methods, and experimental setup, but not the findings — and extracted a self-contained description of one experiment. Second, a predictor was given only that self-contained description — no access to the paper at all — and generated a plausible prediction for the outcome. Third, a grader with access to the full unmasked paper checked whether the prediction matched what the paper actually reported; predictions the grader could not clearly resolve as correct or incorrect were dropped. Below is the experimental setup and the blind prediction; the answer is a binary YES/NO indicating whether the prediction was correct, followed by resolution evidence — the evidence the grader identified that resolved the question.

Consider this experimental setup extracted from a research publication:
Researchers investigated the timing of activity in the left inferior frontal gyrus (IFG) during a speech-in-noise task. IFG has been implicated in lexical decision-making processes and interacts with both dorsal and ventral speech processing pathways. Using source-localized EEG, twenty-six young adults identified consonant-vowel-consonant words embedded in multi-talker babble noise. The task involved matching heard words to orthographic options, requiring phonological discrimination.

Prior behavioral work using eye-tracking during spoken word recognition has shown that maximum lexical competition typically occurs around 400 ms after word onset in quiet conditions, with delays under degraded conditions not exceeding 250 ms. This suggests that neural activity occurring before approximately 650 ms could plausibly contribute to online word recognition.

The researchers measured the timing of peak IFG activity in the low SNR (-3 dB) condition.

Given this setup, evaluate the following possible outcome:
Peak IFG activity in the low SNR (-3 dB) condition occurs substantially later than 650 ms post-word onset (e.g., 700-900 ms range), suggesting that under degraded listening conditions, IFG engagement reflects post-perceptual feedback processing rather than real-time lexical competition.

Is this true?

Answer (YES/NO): YES